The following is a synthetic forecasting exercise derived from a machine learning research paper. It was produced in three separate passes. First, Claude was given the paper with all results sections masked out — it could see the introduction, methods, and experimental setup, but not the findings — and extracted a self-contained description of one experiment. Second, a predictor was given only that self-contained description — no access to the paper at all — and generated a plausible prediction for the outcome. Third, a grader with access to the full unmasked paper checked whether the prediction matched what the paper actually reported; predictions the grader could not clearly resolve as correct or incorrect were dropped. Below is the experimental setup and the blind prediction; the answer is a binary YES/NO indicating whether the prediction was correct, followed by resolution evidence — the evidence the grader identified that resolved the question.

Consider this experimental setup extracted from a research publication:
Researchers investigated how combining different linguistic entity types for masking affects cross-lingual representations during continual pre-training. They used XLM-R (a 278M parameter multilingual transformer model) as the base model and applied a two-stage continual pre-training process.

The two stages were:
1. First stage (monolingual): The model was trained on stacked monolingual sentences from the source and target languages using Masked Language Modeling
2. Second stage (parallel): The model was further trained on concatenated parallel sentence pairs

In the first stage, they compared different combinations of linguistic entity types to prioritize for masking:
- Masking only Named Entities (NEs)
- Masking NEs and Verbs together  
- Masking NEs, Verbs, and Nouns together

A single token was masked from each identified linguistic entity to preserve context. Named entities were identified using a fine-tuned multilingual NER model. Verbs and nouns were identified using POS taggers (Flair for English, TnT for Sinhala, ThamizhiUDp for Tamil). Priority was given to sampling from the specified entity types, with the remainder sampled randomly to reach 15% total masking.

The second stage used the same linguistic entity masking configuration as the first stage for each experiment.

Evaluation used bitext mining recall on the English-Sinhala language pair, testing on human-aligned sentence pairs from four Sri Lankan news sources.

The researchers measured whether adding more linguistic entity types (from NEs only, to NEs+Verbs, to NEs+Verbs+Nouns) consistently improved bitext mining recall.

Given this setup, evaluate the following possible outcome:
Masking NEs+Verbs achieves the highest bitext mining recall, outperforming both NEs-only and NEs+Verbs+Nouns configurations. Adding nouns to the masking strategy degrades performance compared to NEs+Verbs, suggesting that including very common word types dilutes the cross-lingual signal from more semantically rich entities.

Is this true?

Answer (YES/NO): NO